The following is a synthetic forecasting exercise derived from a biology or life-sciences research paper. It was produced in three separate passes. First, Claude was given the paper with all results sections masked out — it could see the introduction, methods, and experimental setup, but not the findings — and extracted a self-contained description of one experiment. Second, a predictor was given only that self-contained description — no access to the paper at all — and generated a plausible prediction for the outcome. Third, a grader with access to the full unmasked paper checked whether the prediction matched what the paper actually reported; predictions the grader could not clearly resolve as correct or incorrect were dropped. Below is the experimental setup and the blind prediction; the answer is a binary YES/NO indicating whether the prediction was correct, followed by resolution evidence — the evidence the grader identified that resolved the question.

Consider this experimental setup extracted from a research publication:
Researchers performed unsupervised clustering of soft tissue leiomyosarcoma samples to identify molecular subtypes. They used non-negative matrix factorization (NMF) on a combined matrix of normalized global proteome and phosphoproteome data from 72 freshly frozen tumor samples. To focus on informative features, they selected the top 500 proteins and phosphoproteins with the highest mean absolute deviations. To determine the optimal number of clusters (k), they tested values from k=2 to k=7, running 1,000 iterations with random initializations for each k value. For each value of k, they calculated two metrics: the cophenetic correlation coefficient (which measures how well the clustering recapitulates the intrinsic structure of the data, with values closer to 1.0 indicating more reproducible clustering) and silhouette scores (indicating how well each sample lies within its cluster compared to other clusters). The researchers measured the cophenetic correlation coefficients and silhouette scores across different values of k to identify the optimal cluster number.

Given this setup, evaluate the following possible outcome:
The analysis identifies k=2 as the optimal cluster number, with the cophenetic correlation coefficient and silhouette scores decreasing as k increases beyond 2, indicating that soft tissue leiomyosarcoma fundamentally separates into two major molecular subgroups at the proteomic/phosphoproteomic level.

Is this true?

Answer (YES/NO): NO